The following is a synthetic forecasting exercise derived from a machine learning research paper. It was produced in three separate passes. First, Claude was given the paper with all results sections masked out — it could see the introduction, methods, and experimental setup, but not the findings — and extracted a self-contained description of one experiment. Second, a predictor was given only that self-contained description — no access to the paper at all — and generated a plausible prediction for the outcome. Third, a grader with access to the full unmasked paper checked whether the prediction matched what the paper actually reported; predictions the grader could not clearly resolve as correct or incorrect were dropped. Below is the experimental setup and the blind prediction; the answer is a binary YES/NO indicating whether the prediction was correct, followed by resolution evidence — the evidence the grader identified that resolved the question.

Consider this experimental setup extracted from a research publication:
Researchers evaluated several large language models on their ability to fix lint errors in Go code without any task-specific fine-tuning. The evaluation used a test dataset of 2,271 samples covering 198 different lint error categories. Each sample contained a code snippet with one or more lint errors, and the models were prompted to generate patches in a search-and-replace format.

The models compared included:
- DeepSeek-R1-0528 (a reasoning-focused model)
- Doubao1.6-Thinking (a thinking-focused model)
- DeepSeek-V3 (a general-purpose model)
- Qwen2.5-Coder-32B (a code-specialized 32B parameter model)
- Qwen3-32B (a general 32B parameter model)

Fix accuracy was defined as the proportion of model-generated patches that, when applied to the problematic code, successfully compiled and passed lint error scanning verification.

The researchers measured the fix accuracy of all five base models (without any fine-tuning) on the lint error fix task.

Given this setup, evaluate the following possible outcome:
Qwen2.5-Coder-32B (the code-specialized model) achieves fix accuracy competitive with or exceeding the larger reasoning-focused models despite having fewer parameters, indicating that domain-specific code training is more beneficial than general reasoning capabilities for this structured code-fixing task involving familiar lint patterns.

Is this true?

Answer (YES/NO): NO